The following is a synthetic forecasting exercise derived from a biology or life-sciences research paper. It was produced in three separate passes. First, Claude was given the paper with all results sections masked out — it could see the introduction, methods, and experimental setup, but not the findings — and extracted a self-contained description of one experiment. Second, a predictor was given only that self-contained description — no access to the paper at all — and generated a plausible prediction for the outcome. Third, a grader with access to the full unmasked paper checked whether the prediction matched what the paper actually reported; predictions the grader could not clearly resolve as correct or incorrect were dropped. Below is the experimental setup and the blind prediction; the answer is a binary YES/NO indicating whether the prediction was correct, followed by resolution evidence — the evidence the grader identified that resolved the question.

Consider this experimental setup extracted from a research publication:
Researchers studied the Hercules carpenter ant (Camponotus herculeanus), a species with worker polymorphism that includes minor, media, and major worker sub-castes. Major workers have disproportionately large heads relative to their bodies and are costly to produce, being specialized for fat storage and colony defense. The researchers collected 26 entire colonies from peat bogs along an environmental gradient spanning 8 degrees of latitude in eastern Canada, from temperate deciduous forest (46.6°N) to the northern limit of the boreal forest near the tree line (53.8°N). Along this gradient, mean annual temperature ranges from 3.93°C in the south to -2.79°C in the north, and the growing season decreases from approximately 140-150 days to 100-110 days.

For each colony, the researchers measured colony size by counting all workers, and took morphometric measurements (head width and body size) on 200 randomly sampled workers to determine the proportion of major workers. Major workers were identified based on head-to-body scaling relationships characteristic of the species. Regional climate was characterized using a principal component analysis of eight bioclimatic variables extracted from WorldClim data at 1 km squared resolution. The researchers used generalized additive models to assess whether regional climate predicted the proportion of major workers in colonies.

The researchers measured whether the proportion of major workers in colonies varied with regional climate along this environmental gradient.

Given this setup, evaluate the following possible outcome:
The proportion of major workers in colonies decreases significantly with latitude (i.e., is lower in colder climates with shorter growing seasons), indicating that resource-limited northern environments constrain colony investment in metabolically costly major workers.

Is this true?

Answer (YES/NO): YES